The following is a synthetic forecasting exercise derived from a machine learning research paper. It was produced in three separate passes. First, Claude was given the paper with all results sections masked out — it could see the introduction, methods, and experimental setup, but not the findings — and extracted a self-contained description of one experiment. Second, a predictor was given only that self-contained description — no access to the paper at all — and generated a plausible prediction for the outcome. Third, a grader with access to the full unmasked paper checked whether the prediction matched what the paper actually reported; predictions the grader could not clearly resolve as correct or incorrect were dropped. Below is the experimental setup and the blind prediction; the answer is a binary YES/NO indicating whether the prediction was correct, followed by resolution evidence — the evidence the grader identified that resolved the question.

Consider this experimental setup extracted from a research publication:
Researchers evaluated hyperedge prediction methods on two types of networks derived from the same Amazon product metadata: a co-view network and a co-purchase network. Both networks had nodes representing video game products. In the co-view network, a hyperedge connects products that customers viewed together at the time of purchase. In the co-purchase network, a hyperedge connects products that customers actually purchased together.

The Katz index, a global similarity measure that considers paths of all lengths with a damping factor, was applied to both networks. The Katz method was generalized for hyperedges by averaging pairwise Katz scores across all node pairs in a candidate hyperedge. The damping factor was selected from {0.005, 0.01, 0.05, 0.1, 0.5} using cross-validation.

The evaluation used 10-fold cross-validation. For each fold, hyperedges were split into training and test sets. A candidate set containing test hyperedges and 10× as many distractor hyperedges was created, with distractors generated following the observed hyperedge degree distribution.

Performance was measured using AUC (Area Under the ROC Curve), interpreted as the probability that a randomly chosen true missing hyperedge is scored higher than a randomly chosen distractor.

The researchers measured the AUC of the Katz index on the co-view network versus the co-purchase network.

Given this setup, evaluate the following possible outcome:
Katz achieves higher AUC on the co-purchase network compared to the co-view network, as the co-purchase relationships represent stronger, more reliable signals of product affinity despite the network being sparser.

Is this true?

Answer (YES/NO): NO